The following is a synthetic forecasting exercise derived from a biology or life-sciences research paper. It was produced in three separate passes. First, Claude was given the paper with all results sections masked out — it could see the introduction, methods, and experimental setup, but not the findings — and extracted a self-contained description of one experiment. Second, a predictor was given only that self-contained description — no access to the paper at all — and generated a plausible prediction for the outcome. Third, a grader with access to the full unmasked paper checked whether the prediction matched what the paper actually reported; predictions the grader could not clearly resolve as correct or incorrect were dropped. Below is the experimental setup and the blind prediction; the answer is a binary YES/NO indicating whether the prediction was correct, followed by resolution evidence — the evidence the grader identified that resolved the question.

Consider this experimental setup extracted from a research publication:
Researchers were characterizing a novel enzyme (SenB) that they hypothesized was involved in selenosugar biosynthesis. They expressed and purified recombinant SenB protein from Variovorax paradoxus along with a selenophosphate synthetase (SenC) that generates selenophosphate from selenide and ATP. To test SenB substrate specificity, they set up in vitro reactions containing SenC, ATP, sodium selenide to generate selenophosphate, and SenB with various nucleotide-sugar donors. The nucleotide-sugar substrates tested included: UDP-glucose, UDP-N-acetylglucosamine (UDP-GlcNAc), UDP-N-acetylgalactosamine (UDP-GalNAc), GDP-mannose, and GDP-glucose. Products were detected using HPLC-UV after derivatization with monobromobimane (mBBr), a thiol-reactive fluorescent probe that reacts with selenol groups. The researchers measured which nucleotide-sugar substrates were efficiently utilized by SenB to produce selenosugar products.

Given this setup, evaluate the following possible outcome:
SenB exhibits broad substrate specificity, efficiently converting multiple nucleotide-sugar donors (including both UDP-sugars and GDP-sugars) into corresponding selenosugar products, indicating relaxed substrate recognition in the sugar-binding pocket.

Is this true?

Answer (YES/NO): NO